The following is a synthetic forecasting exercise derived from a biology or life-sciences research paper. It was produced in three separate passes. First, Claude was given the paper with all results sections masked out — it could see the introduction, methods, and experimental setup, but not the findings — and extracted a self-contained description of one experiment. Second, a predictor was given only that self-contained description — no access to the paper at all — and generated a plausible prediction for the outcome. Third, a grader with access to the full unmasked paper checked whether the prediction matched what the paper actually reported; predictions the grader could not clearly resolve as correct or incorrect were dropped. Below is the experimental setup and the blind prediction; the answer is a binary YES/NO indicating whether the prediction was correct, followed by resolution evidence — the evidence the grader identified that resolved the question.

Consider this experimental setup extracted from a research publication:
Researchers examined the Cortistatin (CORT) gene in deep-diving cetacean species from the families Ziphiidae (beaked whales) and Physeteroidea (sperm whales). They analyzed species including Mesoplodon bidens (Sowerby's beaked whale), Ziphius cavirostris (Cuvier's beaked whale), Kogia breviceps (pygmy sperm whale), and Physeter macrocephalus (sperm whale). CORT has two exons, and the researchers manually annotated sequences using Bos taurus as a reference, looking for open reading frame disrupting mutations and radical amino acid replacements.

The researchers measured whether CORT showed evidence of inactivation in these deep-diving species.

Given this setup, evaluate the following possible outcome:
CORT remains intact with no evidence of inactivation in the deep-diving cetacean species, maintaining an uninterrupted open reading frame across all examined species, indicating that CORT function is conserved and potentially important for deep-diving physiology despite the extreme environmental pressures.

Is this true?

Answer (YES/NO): NO